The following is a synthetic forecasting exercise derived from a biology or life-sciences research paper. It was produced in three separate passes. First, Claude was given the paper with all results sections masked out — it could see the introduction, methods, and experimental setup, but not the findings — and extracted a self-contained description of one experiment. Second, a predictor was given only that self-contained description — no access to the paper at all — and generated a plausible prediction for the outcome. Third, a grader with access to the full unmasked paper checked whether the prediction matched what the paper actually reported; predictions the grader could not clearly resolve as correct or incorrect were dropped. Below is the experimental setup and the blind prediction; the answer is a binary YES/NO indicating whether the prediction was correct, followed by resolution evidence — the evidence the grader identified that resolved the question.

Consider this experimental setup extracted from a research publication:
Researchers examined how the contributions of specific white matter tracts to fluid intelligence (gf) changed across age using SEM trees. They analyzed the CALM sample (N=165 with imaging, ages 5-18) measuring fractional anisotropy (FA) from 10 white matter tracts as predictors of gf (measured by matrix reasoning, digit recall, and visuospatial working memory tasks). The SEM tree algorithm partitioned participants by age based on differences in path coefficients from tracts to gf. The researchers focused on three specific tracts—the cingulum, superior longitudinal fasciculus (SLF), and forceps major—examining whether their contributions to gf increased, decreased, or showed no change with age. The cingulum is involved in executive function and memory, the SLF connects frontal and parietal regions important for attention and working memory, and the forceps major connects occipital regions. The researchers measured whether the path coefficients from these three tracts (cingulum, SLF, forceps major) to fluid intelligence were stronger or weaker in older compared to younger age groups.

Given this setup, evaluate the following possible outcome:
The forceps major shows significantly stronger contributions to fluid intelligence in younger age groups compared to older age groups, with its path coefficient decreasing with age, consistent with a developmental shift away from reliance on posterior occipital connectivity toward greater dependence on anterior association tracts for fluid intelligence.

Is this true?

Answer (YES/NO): NO